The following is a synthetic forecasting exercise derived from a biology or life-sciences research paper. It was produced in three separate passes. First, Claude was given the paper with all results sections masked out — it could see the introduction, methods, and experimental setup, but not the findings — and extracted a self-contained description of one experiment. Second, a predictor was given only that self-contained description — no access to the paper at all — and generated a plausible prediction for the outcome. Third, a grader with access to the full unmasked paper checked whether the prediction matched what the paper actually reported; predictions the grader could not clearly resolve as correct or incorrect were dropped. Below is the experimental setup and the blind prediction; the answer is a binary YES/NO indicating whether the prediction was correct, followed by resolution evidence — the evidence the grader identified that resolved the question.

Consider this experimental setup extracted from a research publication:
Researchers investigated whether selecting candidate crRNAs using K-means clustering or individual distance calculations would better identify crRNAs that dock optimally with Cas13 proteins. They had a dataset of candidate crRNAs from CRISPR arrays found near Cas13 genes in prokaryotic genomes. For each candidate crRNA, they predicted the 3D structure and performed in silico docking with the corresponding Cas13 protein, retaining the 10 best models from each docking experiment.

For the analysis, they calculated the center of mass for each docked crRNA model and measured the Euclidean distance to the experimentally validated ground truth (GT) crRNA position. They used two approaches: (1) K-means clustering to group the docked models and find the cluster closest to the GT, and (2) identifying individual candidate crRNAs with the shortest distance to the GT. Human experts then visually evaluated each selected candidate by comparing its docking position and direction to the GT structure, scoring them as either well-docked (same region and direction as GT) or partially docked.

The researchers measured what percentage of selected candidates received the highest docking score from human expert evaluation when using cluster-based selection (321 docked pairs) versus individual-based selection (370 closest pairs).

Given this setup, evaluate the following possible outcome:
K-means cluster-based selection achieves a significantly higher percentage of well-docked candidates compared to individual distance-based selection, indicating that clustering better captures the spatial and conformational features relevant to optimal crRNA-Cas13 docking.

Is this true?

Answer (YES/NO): NO